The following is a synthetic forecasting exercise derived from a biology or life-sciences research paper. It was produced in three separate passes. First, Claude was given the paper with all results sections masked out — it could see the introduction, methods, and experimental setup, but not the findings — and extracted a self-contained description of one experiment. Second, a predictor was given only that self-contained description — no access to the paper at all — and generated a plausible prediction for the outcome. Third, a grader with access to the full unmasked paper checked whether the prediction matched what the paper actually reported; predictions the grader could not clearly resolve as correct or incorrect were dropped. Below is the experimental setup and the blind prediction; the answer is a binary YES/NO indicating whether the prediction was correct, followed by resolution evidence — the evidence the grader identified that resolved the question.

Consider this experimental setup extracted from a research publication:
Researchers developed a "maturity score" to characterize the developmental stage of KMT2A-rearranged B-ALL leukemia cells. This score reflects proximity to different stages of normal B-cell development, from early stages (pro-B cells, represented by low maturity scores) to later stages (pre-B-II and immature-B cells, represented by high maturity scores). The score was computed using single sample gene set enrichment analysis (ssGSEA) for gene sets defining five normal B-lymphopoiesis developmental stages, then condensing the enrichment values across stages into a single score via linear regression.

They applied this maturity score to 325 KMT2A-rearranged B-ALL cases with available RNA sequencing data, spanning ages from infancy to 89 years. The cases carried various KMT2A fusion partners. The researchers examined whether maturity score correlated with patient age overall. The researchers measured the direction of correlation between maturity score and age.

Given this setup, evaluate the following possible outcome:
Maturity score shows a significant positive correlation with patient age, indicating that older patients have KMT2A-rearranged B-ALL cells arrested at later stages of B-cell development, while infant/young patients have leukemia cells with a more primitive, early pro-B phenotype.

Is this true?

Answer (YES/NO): NO